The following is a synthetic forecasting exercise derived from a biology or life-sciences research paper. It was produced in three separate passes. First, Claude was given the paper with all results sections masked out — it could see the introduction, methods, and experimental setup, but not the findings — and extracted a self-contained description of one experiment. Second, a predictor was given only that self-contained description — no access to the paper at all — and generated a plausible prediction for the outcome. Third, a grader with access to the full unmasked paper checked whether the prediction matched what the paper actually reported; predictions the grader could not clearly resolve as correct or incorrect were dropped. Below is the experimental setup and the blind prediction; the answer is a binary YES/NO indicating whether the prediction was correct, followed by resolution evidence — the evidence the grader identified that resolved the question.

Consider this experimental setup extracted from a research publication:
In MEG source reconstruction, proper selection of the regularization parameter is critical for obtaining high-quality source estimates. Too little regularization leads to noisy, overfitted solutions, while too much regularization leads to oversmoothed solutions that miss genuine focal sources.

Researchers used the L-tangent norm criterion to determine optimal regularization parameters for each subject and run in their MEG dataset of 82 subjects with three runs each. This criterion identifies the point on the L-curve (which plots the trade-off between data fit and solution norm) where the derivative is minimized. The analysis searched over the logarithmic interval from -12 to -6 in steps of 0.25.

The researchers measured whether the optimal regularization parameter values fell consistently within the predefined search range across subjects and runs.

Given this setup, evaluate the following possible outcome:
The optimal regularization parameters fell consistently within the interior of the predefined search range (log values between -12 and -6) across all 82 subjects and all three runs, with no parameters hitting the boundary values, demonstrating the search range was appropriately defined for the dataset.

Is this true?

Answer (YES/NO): YES